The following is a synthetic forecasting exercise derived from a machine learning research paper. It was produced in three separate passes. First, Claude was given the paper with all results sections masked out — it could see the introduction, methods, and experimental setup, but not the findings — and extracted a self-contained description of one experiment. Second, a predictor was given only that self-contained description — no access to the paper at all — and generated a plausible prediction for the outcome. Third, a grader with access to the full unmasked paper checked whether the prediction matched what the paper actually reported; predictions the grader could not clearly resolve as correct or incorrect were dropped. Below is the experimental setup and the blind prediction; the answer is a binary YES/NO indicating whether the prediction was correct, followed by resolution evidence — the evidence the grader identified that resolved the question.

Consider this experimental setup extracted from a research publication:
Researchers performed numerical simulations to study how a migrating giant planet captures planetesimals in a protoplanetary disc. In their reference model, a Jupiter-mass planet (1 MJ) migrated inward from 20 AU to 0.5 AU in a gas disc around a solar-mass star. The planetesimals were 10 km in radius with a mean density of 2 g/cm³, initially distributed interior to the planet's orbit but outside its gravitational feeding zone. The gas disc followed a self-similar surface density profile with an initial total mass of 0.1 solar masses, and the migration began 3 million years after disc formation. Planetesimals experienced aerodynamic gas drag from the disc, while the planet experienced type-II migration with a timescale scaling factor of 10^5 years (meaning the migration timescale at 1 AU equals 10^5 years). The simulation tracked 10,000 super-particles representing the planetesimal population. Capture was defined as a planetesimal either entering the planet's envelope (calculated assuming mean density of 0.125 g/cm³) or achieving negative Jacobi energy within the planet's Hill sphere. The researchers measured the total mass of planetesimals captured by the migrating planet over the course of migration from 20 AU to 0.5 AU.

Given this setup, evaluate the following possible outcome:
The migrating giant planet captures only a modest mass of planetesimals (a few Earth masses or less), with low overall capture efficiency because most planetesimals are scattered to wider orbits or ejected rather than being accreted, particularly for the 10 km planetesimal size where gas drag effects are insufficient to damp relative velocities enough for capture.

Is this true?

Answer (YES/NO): NO